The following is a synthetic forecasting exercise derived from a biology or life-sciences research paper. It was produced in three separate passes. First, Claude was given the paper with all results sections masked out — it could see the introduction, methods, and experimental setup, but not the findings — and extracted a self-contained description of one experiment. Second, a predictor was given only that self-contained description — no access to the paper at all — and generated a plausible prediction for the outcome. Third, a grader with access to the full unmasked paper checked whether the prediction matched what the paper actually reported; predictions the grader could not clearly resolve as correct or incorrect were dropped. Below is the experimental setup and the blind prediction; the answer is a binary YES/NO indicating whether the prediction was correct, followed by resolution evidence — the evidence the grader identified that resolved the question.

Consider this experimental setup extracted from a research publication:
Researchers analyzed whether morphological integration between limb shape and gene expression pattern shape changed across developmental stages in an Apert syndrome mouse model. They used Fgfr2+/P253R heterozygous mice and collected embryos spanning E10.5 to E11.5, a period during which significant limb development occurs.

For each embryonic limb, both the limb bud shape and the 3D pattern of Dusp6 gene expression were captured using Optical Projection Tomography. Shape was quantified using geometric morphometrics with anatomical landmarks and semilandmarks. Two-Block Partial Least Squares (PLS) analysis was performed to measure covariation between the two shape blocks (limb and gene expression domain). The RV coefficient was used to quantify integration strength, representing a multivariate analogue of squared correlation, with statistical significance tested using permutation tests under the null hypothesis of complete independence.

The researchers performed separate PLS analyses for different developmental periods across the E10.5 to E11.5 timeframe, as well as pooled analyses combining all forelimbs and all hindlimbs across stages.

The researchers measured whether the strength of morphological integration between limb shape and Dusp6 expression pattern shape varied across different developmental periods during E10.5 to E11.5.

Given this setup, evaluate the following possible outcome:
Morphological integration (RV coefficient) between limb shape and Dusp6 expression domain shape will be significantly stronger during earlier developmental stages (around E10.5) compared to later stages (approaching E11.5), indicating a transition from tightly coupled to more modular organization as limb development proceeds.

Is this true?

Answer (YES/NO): NO